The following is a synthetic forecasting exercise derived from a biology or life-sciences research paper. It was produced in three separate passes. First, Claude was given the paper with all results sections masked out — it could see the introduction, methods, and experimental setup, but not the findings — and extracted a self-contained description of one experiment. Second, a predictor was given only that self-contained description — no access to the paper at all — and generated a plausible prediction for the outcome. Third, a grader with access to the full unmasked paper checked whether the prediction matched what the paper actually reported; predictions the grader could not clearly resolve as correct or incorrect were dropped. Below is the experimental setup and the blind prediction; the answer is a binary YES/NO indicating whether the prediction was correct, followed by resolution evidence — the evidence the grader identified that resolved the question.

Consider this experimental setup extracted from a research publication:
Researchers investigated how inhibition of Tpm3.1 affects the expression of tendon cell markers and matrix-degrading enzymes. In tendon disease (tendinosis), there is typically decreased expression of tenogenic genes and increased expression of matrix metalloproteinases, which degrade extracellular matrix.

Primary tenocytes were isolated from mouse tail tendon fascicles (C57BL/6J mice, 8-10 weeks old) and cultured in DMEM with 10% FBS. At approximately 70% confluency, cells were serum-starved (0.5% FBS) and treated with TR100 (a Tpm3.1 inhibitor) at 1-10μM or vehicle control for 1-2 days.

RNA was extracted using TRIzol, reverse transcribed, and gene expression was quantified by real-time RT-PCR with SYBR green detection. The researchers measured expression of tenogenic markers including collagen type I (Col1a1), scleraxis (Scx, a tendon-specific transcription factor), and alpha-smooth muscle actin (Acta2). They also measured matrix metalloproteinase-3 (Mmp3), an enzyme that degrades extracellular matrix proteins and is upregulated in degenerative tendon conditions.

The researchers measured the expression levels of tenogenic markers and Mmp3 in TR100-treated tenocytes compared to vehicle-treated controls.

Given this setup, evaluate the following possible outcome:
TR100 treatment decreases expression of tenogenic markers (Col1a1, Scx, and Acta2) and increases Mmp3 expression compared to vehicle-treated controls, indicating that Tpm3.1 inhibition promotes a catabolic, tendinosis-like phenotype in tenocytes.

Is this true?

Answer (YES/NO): YES